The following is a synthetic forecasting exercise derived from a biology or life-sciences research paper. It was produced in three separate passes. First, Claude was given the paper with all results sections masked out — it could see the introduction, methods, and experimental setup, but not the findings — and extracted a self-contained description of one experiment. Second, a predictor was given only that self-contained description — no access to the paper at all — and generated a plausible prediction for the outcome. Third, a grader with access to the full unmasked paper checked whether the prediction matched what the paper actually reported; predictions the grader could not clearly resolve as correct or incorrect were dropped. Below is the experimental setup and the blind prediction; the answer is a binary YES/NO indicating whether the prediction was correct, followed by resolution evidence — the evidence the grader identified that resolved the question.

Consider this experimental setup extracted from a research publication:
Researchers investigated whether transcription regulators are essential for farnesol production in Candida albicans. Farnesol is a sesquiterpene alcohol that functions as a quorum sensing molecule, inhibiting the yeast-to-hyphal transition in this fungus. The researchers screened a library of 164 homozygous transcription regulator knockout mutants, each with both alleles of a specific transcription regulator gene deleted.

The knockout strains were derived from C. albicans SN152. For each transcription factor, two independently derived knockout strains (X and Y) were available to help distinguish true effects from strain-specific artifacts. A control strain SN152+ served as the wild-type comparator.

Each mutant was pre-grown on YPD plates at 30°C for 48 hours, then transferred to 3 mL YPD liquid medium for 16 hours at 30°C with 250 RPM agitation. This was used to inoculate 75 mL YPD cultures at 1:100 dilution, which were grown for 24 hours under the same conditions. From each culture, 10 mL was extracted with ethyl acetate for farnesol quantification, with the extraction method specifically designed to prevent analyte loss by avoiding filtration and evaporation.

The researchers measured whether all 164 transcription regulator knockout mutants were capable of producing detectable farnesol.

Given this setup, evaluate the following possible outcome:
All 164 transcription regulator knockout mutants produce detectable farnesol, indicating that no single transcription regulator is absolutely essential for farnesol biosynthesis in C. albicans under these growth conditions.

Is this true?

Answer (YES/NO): YES